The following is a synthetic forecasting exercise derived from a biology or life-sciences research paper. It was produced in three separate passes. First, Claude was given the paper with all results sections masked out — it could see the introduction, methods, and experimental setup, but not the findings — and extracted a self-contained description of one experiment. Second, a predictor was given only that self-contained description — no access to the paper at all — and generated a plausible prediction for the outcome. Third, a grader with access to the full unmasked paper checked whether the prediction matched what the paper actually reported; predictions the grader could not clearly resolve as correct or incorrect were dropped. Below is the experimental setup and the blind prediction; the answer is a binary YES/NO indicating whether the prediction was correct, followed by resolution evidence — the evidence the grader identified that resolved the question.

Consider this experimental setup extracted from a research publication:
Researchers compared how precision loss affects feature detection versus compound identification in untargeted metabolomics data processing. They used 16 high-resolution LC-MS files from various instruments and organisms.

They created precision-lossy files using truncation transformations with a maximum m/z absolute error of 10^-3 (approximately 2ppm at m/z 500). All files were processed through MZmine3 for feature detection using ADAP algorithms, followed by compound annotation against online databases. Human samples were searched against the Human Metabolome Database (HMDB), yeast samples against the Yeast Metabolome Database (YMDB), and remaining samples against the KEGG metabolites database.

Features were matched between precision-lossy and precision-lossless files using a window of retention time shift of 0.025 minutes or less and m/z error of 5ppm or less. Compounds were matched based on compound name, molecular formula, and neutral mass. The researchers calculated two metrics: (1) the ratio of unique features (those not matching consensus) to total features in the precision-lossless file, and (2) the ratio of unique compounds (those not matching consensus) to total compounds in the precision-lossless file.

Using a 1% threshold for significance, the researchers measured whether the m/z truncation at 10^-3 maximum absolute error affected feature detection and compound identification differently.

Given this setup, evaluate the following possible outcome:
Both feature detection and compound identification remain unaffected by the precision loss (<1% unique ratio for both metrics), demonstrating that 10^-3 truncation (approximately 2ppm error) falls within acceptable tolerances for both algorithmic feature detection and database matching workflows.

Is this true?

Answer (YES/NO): NO